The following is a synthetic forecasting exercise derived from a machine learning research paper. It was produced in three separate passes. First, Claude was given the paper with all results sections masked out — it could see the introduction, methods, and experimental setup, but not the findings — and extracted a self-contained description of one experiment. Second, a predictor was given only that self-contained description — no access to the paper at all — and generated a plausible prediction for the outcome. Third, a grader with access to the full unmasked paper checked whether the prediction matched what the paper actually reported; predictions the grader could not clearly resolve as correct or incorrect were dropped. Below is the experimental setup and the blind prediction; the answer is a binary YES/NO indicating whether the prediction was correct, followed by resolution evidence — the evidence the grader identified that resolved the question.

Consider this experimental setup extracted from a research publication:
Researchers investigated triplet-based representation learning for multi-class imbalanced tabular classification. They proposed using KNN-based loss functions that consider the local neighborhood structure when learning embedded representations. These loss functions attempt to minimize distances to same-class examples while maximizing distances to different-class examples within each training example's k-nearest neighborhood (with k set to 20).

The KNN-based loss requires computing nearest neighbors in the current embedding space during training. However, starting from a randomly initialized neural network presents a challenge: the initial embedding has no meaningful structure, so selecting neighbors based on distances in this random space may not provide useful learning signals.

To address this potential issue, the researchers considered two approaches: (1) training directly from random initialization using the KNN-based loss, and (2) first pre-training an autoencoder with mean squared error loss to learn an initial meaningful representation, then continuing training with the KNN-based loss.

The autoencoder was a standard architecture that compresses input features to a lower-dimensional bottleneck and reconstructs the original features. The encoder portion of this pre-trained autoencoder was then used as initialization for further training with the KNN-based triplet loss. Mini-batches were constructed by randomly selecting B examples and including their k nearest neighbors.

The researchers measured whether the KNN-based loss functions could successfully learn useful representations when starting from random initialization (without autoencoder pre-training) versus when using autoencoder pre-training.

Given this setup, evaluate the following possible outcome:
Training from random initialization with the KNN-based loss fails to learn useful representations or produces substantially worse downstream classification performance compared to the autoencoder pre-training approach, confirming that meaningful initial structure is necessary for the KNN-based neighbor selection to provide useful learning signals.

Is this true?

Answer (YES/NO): YES